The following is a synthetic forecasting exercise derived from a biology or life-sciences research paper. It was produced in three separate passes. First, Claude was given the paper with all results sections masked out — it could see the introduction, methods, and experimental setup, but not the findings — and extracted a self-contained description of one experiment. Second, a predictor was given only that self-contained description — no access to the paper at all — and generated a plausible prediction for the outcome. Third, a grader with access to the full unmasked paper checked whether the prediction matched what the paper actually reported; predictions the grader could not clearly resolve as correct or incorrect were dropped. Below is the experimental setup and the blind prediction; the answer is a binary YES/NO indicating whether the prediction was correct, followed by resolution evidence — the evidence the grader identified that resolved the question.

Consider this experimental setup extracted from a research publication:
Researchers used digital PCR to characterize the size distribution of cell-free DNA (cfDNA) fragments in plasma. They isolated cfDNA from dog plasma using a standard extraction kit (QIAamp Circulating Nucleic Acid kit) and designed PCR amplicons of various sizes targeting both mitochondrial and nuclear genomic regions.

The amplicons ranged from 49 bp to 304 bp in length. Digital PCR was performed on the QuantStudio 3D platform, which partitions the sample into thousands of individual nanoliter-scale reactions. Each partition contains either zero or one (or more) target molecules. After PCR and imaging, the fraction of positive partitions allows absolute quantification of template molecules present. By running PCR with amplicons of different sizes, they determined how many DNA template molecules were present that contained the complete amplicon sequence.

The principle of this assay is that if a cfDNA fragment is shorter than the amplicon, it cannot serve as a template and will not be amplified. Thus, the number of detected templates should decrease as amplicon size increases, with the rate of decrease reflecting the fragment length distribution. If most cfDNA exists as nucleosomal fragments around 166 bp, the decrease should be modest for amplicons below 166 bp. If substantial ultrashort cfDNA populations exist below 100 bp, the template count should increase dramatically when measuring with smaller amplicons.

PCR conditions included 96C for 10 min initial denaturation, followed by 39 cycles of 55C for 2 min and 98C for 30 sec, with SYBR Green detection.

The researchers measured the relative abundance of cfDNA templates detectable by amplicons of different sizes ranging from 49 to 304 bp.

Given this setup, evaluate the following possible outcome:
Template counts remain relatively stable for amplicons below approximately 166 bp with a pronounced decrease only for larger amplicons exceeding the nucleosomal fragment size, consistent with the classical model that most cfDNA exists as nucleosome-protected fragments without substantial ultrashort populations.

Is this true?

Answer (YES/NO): NO